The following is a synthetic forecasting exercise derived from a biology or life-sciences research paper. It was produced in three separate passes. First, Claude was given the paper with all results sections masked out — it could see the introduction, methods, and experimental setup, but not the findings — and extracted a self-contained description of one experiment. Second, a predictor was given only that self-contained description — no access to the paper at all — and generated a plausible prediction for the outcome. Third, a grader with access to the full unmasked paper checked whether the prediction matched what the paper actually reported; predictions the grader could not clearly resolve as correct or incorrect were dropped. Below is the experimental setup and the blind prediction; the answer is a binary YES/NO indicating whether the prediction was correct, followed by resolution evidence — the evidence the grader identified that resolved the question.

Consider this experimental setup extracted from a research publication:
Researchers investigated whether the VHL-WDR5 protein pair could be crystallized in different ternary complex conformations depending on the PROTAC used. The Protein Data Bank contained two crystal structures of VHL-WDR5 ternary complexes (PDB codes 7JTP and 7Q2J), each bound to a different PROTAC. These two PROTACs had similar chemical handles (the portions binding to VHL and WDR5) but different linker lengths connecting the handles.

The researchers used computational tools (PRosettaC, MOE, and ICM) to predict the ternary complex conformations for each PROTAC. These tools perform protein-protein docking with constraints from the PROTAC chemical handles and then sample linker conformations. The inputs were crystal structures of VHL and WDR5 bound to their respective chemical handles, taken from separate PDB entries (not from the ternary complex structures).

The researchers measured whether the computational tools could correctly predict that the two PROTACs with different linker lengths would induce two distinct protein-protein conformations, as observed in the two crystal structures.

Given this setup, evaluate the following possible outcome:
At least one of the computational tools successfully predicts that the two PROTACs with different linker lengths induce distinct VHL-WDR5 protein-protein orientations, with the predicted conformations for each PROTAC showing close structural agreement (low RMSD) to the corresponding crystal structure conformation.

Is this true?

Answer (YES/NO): NO